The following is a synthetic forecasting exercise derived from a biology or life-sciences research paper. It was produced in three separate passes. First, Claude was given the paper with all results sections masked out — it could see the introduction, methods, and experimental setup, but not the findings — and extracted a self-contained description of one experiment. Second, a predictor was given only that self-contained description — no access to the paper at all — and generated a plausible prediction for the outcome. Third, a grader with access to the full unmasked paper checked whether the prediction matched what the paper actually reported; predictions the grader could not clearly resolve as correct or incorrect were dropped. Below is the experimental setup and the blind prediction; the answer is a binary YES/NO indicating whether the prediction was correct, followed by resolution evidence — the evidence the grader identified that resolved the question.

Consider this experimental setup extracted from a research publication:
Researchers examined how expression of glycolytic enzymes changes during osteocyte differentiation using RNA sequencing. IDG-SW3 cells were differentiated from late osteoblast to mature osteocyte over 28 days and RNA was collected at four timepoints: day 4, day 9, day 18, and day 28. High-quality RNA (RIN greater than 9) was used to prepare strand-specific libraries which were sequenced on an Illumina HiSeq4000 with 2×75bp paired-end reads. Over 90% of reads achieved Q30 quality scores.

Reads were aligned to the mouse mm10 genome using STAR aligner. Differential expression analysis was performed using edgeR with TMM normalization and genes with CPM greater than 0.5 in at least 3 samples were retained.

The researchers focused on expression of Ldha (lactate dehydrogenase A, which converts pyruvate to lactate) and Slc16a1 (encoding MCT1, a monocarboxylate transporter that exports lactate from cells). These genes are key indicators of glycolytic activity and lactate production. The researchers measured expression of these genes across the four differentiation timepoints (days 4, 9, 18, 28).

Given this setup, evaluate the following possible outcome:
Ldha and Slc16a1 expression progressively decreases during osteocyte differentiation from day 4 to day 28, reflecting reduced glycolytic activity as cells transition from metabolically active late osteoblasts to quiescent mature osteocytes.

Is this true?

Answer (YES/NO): NO